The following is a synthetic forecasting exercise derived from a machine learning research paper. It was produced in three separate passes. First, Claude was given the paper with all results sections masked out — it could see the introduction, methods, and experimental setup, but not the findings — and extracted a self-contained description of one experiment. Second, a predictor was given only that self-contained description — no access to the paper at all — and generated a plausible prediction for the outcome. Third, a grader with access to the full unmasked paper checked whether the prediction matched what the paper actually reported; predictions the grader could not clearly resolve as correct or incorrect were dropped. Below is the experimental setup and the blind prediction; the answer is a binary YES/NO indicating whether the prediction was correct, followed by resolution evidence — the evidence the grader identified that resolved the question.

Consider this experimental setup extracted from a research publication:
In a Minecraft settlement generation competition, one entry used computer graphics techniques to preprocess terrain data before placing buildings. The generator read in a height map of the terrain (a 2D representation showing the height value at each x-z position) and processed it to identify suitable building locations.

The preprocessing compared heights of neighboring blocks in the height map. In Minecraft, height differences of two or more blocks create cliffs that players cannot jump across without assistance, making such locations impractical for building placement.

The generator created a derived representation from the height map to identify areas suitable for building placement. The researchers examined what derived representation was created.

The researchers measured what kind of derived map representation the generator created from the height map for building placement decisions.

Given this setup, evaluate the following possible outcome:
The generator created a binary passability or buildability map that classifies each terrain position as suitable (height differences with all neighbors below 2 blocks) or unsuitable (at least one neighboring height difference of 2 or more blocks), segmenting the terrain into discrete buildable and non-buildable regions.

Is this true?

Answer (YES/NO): YES